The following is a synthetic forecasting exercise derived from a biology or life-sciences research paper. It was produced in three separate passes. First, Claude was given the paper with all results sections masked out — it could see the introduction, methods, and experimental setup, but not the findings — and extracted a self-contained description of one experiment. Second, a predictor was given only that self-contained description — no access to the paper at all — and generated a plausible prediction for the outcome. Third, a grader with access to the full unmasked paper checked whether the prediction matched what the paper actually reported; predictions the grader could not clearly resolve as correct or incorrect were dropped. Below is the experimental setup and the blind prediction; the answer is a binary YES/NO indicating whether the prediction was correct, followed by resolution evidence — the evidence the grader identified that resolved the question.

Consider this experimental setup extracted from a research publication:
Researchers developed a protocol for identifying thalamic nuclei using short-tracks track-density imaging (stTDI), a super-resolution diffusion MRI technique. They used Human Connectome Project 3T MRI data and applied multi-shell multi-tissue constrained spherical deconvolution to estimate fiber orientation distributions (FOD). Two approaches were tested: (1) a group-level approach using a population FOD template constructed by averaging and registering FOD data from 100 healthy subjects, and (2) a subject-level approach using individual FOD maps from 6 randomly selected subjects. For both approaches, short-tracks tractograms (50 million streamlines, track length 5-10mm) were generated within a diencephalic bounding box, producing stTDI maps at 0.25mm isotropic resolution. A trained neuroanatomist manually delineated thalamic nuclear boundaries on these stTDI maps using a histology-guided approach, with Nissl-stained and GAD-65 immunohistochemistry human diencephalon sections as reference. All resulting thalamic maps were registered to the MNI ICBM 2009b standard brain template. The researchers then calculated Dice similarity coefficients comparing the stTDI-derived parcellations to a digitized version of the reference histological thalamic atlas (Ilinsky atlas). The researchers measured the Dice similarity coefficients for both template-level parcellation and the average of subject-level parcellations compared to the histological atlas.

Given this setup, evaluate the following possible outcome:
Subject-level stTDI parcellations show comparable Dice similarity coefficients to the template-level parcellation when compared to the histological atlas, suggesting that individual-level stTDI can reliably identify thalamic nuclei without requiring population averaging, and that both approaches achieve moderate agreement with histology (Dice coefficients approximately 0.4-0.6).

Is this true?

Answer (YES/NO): NO